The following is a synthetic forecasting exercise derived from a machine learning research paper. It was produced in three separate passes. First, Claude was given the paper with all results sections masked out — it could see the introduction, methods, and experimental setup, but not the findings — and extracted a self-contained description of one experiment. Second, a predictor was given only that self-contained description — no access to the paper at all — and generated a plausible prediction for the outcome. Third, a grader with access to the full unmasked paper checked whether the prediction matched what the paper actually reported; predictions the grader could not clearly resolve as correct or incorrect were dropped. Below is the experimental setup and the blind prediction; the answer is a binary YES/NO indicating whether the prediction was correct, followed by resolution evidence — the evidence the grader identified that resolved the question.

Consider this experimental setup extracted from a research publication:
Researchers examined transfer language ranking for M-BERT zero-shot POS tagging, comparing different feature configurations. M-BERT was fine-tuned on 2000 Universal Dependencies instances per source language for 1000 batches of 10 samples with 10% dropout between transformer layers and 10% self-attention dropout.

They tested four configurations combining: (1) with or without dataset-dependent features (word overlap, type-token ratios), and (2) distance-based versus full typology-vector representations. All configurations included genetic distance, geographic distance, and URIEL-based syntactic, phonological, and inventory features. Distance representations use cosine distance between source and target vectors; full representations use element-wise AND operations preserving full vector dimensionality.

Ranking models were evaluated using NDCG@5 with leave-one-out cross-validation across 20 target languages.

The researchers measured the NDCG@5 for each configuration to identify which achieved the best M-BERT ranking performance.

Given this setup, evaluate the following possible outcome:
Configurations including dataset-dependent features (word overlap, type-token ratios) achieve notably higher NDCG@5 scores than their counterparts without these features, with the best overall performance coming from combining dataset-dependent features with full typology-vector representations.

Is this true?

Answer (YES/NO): NO